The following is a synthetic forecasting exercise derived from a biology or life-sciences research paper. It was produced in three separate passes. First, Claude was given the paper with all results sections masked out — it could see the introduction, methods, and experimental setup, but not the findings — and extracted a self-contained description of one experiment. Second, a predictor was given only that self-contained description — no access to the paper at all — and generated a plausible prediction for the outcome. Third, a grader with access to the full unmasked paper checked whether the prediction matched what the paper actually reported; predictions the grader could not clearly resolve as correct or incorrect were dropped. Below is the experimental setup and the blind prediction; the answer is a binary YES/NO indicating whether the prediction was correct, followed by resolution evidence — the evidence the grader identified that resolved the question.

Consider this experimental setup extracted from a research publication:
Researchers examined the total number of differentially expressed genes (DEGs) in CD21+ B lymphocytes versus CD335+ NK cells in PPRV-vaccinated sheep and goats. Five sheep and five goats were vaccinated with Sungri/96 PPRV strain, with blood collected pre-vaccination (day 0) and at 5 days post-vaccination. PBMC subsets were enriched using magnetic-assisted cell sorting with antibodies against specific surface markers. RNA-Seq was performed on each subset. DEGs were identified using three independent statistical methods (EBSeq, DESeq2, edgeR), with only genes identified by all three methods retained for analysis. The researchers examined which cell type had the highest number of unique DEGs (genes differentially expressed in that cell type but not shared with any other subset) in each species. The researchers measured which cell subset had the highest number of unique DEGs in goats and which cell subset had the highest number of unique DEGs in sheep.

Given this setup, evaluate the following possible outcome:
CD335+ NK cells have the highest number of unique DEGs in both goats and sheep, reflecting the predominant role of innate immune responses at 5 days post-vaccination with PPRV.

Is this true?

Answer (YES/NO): NO